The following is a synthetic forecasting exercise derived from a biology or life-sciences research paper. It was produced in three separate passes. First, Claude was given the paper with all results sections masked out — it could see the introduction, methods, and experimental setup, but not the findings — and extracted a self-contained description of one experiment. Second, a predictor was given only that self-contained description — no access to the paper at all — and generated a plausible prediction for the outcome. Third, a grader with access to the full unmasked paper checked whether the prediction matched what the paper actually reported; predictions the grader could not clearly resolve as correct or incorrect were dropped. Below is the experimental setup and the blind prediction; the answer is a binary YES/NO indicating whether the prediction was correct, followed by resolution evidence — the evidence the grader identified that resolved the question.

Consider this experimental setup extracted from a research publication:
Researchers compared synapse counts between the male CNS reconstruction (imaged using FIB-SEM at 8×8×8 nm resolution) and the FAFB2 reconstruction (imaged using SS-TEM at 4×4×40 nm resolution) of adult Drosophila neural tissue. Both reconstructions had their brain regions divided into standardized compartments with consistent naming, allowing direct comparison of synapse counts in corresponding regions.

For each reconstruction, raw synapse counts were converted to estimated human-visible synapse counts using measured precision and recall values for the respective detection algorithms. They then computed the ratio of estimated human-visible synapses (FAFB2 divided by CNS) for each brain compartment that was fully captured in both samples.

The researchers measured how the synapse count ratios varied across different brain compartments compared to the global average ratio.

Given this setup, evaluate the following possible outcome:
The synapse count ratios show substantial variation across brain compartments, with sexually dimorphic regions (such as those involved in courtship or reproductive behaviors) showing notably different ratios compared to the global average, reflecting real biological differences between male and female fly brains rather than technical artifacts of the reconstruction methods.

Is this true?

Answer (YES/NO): NO